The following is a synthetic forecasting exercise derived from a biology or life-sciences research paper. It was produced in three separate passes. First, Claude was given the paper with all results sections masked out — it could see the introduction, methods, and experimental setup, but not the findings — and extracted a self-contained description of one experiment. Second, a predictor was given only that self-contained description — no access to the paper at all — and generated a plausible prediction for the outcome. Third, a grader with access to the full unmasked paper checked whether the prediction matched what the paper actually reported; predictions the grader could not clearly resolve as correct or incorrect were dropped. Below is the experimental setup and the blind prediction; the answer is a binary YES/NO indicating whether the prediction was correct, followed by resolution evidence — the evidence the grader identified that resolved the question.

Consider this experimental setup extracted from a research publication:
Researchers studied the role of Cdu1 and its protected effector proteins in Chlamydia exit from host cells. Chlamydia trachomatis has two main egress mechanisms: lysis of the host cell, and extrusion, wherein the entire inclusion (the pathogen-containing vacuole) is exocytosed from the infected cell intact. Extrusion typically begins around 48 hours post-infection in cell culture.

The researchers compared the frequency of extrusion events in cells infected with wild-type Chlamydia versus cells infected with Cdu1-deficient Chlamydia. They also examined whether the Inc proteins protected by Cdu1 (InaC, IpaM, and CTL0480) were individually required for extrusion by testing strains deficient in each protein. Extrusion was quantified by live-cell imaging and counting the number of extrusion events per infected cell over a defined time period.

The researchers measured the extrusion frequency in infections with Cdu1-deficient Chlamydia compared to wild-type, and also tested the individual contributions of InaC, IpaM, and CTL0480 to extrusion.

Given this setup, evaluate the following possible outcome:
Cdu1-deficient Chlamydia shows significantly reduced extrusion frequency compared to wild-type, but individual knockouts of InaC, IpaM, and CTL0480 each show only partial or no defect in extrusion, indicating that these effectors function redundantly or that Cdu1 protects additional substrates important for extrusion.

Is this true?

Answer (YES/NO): NO